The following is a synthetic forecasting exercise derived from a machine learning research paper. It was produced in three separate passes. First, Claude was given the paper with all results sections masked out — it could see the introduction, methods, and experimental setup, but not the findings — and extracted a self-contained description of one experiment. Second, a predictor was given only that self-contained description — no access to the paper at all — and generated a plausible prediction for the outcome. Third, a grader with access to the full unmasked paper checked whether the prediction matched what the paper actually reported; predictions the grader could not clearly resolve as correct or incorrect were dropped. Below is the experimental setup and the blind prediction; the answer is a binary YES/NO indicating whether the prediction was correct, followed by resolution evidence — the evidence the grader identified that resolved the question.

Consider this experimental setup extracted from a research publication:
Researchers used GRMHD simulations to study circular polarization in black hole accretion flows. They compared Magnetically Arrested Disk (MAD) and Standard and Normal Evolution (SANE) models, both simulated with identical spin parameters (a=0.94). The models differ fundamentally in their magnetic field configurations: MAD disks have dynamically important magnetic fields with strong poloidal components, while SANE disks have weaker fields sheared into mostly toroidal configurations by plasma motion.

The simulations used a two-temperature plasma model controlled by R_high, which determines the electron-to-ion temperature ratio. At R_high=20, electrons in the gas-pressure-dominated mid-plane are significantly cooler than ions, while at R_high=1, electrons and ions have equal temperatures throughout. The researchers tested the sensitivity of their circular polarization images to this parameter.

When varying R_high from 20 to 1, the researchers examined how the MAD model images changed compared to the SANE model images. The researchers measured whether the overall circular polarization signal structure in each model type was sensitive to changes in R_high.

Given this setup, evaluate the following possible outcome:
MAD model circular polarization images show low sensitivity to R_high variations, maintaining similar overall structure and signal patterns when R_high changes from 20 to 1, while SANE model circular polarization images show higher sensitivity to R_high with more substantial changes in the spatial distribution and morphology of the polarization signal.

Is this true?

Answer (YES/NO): YES